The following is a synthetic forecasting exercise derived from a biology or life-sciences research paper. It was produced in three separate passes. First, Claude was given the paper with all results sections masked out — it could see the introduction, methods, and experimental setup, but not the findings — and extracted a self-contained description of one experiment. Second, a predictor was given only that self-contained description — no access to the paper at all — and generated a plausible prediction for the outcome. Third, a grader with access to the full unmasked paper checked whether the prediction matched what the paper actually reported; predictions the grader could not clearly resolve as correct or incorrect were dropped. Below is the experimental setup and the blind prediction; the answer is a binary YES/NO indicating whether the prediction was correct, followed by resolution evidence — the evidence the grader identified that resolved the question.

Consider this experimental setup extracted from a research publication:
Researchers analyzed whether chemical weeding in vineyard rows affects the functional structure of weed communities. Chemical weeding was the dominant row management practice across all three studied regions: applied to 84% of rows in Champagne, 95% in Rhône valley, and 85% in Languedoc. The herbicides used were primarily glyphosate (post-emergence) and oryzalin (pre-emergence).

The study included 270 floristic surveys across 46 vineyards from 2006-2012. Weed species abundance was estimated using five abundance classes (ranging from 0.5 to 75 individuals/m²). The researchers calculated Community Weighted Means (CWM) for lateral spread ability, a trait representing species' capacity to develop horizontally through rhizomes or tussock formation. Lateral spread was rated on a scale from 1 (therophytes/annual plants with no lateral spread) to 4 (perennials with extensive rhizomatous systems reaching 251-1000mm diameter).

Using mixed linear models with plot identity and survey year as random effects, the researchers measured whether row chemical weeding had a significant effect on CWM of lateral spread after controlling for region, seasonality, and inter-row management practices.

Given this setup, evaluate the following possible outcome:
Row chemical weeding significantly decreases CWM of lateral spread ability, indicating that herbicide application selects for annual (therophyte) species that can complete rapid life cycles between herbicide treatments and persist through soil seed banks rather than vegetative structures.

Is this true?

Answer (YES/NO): NO